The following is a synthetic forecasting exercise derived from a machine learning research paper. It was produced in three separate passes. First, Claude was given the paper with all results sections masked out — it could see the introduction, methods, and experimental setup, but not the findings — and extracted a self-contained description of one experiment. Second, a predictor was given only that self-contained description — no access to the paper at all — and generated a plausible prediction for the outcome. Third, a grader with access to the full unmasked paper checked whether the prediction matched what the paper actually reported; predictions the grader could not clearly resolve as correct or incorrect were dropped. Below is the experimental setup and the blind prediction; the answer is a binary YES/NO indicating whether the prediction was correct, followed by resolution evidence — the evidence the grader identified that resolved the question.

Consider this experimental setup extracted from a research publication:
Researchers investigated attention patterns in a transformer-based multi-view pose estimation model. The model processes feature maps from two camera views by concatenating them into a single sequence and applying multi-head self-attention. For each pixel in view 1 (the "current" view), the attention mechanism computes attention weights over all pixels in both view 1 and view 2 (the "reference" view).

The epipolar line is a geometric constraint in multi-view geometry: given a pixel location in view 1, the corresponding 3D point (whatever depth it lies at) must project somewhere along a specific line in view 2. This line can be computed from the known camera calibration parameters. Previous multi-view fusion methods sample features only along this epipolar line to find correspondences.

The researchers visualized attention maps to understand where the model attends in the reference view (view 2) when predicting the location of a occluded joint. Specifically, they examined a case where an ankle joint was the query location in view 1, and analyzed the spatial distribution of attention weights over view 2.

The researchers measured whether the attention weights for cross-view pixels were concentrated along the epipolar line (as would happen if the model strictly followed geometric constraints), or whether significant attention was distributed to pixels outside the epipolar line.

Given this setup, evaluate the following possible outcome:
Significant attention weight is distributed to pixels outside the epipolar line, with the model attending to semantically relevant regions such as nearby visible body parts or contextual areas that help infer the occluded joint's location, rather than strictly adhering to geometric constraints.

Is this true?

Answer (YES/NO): YES